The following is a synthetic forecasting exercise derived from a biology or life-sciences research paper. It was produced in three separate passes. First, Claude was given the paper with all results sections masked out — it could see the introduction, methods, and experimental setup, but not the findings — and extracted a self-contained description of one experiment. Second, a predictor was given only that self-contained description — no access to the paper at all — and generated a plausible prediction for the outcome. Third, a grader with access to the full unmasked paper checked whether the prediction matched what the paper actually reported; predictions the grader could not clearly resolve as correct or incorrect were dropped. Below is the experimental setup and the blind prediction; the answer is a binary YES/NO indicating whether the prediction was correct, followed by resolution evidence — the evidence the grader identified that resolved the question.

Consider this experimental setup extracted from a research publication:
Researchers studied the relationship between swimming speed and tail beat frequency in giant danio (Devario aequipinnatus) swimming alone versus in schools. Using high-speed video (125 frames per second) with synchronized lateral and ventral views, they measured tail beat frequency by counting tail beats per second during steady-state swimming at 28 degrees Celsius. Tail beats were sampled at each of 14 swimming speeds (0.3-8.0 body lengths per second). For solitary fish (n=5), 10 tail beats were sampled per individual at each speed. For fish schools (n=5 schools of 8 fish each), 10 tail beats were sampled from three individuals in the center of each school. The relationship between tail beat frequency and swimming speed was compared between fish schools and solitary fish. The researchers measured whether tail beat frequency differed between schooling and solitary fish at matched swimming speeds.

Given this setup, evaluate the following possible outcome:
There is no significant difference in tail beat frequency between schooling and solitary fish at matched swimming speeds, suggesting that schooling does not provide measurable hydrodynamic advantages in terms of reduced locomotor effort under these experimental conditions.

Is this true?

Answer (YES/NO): NO